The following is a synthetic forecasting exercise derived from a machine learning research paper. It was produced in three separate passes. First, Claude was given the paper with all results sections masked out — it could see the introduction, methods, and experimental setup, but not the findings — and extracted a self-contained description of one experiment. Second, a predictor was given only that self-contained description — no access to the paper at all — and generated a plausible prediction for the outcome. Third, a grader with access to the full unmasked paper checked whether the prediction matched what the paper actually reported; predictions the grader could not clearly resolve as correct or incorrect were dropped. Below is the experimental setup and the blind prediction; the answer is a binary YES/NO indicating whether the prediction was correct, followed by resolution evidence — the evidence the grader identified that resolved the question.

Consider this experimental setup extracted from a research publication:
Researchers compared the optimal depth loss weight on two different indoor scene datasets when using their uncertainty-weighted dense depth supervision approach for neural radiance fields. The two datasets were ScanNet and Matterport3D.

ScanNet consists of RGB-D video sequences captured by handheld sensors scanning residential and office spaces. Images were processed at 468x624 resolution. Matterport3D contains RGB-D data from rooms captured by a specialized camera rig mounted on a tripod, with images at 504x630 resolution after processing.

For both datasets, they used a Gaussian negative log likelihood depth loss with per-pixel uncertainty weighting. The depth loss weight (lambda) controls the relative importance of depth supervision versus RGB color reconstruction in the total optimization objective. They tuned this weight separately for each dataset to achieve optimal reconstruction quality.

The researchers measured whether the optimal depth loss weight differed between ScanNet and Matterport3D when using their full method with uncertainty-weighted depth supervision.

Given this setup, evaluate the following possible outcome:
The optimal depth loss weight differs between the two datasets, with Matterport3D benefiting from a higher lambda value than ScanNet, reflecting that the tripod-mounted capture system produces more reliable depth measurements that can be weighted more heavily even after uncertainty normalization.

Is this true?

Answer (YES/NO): YES